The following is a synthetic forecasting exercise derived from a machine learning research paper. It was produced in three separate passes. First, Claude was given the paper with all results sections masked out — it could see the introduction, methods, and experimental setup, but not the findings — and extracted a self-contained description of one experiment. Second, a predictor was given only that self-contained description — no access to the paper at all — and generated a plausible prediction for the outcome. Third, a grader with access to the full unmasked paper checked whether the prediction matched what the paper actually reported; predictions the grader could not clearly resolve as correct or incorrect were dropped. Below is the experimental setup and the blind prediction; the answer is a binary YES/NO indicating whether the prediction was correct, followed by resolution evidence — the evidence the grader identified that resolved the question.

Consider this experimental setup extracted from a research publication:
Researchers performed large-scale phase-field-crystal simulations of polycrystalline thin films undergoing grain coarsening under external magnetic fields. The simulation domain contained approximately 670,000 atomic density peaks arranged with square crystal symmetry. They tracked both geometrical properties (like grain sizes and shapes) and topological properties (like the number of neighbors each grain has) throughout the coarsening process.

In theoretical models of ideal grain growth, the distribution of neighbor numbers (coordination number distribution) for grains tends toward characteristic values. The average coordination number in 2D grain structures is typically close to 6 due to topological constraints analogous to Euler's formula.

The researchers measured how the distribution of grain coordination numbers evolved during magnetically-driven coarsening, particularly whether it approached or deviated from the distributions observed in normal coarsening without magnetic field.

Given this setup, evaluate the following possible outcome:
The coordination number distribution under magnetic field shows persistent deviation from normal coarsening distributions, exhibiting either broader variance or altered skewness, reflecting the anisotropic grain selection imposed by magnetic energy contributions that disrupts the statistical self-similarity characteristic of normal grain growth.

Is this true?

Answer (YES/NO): YES